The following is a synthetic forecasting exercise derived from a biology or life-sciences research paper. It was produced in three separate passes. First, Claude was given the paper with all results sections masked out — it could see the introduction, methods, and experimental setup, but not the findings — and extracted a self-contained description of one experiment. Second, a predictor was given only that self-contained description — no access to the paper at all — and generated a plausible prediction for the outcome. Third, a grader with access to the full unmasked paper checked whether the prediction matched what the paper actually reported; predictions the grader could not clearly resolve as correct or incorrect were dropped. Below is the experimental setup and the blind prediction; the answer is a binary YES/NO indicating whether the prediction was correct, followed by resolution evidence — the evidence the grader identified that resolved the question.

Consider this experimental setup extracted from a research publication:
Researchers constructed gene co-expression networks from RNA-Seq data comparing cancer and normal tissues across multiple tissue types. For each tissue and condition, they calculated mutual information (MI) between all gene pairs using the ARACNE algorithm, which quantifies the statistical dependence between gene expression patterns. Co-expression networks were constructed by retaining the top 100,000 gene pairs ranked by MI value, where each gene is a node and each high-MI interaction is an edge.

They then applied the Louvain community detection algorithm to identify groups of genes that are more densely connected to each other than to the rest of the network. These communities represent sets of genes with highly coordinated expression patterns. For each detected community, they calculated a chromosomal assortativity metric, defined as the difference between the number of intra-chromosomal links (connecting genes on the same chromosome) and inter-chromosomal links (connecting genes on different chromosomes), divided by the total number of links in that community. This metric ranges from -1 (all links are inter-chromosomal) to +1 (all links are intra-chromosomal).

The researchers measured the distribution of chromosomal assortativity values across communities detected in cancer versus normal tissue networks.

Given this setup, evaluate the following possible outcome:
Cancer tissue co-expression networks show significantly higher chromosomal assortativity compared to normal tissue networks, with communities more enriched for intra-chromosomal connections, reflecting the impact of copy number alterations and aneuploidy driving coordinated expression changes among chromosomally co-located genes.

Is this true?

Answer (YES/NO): NO